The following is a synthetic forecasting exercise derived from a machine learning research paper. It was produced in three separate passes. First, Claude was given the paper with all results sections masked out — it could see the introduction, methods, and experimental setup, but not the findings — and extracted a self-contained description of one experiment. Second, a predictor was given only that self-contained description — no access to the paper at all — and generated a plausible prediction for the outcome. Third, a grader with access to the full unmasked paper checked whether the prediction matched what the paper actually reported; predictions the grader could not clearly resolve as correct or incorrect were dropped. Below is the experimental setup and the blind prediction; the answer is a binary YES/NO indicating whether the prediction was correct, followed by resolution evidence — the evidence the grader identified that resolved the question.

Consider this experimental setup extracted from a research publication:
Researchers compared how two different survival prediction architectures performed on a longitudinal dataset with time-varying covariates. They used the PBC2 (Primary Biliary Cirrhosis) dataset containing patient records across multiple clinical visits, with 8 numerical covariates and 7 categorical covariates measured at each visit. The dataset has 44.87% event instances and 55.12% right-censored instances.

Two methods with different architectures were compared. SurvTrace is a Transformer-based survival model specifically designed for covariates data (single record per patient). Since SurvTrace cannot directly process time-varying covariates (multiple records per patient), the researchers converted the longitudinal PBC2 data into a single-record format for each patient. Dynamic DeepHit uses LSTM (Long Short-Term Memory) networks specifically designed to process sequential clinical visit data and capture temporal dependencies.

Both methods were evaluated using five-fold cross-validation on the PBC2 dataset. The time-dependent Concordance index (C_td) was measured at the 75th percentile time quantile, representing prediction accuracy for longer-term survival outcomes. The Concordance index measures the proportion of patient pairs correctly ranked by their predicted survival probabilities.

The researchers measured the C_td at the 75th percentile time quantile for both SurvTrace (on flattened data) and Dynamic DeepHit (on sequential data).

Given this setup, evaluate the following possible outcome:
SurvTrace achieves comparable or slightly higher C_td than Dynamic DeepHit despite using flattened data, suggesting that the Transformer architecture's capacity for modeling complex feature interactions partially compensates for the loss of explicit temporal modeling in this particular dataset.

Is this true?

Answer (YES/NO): YES